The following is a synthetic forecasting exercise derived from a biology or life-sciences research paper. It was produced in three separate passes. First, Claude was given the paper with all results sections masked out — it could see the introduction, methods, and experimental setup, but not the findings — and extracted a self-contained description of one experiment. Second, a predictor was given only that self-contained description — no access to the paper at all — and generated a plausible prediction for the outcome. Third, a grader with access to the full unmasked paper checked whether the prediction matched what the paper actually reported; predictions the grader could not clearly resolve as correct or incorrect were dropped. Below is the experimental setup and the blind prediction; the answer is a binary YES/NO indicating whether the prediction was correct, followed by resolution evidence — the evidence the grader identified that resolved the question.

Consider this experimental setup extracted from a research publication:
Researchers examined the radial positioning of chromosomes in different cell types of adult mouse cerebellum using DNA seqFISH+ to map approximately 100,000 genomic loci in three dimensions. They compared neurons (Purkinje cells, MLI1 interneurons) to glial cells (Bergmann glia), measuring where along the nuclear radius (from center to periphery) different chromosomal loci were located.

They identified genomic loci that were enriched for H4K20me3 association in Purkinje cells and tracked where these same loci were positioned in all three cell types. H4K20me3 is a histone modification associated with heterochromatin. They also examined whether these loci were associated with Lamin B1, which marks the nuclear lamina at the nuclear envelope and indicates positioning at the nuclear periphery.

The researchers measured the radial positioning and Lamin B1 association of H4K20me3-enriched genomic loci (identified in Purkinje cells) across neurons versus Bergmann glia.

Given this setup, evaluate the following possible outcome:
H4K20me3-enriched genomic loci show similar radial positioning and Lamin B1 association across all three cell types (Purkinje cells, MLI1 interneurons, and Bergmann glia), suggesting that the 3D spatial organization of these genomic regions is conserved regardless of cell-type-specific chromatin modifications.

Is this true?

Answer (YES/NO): NO